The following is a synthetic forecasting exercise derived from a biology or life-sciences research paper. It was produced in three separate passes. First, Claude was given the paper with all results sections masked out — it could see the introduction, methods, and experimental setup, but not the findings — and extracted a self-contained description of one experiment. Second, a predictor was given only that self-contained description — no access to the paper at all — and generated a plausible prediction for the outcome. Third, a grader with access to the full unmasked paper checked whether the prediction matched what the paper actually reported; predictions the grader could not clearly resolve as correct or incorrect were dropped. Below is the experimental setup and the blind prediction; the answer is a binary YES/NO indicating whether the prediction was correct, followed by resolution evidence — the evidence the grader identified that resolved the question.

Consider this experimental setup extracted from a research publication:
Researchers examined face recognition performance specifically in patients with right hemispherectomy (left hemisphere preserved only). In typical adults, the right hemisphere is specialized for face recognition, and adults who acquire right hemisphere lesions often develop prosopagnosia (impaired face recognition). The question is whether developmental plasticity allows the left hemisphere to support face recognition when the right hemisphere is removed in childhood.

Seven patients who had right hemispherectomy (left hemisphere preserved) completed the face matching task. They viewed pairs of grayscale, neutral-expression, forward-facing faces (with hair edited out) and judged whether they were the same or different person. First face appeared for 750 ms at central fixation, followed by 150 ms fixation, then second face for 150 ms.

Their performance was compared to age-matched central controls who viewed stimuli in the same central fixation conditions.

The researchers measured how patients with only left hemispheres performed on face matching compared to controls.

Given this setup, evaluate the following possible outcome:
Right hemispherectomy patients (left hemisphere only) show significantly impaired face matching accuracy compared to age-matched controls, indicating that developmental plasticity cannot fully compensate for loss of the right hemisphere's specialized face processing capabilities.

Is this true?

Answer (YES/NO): YES